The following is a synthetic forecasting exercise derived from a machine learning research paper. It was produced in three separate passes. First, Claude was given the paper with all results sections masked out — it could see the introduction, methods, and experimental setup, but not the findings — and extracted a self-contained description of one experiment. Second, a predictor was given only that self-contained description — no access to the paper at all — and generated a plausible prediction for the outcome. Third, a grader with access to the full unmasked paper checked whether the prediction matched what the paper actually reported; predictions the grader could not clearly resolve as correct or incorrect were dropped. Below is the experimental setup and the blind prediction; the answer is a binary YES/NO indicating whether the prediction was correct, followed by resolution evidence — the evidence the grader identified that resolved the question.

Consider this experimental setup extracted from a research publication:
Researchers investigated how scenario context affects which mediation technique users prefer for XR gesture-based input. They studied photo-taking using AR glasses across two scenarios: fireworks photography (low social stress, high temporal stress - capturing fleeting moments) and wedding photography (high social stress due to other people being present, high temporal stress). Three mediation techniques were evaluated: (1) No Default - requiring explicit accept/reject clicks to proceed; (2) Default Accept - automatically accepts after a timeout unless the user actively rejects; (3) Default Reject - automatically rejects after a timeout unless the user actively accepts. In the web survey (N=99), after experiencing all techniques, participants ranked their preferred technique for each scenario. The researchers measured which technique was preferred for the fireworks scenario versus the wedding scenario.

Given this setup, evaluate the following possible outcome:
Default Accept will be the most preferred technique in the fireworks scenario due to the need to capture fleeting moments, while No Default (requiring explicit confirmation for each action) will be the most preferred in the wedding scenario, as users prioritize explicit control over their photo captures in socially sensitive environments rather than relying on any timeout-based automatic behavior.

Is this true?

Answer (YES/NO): NO